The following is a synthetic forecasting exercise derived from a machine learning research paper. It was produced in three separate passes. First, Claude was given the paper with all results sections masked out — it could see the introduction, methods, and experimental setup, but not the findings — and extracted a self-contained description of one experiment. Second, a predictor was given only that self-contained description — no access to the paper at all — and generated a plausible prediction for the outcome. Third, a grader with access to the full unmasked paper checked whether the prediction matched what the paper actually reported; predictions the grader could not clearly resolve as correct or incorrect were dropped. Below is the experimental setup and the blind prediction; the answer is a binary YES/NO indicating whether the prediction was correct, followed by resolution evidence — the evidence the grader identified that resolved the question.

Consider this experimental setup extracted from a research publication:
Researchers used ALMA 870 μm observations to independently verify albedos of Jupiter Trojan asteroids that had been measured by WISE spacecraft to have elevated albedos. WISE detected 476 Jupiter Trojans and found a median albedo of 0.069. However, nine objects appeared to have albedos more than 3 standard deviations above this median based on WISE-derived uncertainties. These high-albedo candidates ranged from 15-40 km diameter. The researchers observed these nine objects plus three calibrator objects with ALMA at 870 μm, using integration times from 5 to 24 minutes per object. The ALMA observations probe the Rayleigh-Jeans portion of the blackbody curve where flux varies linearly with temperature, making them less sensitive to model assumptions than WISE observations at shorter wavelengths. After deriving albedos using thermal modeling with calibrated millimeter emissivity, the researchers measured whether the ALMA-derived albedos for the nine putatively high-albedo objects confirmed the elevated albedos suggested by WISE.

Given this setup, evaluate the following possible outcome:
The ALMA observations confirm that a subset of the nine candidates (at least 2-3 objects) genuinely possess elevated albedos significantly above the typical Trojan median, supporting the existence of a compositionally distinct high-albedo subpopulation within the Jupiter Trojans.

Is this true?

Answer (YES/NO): YES